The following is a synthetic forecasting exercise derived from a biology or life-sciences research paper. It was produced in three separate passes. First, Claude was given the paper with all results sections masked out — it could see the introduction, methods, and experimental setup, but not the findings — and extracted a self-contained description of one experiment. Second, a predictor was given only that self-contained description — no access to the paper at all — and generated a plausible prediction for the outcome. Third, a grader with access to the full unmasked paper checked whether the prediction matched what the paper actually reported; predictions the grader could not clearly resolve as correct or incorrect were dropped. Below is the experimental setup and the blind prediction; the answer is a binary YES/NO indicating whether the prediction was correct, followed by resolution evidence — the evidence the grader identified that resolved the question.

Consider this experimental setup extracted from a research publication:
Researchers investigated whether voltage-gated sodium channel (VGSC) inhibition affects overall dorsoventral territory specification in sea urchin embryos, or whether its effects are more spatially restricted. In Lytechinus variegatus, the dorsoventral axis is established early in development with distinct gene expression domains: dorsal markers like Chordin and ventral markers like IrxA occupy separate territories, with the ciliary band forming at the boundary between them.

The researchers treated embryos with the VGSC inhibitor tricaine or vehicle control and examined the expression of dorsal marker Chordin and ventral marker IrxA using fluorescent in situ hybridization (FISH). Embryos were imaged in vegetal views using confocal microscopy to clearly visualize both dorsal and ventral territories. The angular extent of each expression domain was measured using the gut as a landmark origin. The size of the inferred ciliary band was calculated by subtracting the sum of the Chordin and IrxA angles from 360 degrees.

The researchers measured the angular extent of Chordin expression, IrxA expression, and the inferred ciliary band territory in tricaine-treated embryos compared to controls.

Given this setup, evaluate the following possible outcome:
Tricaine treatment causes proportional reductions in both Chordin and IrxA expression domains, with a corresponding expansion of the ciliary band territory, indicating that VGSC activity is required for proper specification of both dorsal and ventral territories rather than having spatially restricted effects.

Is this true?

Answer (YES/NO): NO